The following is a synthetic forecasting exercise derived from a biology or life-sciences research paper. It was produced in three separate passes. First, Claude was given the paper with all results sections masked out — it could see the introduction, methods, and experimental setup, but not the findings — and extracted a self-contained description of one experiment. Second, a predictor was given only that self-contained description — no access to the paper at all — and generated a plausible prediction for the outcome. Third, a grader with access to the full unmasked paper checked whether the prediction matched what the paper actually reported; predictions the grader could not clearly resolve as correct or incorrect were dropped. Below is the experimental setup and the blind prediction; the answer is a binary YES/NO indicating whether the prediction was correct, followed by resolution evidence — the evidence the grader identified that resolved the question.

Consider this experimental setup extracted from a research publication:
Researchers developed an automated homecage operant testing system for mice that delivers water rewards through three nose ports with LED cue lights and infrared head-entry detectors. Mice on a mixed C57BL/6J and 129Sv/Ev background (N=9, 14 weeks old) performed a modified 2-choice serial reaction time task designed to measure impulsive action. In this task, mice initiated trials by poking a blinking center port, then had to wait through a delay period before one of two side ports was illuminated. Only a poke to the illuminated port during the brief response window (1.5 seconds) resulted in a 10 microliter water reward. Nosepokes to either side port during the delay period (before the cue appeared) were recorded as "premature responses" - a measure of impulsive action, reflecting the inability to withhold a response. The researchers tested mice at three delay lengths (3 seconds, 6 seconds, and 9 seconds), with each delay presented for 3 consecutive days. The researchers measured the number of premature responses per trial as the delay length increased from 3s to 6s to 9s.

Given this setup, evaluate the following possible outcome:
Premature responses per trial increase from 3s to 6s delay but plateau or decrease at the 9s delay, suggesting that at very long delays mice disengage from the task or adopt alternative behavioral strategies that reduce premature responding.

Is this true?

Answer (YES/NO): YES